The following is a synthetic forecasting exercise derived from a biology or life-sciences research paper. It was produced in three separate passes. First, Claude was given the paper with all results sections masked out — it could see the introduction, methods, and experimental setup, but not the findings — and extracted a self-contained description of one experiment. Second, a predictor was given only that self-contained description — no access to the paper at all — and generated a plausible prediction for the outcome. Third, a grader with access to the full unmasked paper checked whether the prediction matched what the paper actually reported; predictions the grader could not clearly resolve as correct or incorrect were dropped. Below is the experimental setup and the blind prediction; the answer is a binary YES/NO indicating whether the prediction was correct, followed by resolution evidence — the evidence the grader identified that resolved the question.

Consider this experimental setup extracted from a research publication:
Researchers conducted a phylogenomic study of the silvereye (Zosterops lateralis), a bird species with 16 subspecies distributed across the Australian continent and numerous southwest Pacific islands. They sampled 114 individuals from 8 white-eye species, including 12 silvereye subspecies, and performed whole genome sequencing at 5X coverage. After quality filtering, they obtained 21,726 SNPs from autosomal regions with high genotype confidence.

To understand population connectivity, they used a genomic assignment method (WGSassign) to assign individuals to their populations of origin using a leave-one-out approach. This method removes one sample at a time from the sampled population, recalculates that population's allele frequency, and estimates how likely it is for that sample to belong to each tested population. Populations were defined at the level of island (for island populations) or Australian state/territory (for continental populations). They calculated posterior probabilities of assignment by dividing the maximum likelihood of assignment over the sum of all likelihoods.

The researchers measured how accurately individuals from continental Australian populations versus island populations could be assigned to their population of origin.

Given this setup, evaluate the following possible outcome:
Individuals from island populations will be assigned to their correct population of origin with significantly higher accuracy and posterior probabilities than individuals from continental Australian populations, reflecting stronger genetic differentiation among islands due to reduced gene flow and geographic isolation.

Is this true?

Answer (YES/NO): YES